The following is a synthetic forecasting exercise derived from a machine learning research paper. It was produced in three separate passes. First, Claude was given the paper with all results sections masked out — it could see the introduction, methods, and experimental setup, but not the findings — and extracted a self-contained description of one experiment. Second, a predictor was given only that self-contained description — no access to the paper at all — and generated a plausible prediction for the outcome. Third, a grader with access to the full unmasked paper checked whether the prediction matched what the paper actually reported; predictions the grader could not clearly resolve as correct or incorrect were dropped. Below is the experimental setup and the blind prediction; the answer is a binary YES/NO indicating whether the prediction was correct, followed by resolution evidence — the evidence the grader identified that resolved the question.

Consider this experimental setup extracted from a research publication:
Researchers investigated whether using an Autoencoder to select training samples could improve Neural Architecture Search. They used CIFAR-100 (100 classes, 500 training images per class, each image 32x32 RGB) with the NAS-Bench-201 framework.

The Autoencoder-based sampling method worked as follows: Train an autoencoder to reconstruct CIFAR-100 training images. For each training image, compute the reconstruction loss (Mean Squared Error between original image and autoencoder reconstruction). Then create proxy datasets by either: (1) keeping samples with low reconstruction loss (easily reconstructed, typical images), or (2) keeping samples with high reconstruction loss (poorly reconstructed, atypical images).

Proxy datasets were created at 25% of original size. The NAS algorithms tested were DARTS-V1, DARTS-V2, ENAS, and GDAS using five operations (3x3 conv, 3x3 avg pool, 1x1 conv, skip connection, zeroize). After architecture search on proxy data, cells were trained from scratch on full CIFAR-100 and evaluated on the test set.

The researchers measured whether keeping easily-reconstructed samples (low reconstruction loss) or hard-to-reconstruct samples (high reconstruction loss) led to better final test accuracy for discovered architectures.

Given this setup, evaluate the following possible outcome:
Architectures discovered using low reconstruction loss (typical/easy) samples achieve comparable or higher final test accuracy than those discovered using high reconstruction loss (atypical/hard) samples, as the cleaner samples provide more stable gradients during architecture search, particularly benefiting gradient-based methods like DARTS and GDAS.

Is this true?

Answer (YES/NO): YES